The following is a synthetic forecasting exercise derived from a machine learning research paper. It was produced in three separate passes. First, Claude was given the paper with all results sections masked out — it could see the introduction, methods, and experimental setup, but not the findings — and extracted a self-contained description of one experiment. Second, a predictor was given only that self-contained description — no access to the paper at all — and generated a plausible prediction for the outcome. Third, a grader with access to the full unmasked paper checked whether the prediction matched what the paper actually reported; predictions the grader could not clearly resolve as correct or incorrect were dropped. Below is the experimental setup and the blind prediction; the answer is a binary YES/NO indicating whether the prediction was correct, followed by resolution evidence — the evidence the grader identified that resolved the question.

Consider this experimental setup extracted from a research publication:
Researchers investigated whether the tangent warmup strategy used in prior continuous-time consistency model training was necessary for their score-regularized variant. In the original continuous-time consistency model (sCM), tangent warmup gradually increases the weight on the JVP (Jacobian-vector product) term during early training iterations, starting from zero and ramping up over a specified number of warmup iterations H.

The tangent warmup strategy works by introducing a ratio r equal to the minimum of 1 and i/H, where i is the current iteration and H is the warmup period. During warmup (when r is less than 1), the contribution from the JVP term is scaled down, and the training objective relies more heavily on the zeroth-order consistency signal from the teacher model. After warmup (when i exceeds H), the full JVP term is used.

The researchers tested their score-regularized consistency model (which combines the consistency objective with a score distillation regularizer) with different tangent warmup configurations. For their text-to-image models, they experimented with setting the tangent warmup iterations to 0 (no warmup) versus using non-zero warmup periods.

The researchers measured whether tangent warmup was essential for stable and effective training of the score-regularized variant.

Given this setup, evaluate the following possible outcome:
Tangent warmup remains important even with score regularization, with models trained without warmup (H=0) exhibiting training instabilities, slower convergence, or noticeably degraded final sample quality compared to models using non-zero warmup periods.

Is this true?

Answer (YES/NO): NO